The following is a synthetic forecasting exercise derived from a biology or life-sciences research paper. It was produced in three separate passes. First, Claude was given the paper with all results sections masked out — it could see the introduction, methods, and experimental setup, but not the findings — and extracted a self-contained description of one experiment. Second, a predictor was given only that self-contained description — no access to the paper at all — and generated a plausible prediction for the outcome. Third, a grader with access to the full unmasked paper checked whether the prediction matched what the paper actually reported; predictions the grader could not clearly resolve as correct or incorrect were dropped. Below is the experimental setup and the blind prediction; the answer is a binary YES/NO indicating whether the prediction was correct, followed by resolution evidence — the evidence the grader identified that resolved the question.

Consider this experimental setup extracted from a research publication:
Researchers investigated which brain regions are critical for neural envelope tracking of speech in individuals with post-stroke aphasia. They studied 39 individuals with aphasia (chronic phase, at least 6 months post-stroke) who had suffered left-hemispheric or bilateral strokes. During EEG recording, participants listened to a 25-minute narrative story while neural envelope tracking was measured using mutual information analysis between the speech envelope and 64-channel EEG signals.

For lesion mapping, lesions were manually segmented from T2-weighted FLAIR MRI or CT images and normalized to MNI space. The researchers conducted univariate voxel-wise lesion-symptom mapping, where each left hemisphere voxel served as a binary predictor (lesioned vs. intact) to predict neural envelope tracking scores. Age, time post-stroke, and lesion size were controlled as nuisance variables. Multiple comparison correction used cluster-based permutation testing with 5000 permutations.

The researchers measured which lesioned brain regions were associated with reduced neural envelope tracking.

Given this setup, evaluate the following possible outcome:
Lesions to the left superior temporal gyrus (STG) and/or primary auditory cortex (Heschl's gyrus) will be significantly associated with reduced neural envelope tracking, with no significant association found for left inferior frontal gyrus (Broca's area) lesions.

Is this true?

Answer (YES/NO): NO